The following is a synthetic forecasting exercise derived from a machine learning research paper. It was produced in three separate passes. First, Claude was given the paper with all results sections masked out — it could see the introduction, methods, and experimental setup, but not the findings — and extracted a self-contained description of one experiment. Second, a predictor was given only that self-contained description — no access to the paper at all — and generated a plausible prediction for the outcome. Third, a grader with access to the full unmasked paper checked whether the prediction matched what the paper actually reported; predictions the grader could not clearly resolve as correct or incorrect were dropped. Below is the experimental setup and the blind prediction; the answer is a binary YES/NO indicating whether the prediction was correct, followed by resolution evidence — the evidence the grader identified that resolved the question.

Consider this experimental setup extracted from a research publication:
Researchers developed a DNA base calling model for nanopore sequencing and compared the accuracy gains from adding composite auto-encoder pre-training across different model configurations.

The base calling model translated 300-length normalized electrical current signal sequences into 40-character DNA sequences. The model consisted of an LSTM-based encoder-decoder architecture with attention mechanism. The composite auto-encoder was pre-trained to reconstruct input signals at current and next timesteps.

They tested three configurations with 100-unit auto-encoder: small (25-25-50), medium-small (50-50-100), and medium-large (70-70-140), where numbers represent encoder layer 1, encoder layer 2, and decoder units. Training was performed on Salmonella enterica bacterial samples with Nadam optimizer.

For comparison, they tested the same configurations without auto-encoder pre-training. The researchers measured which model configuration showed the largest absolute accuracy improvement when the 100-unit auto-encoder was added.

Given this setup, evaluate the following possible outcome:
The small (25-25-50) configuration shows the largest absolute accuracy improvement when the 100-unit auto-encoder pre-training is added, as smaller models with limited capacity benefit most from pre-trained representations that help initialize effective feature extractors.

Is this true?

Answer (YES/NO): YES